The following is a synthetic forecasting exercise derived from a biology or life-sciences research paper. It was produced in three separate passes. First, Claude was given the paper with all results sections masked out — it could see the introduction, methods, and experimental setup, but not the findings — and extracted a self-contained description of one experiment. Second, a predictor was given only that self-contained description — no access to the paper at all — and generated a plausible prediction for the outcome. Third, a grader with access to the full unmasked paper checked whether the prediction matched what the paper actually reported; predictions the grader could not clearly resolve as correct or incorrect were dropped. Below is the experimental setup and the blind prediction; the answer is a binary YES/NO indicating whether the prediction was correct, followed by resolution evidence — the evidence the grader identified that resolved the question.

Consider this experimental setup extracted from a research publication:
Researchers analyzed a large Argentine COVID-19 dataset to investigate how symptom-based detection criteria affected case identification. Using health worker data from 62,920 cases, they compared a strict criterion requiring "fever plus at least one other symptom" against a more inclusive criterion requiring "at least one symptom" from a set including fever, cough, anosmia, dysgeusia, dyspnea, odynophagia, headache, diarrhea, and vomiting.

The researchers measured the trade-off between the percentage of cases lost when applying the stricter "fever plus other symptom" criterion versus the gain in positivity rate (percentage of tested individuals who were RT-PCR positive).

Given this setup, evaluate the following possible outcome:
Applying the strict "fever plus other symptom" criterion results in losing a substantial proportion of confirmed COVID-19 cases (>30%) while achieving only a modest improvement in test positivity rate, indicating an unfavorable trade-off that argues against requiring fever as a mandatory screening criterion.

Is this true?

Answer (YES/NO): YES